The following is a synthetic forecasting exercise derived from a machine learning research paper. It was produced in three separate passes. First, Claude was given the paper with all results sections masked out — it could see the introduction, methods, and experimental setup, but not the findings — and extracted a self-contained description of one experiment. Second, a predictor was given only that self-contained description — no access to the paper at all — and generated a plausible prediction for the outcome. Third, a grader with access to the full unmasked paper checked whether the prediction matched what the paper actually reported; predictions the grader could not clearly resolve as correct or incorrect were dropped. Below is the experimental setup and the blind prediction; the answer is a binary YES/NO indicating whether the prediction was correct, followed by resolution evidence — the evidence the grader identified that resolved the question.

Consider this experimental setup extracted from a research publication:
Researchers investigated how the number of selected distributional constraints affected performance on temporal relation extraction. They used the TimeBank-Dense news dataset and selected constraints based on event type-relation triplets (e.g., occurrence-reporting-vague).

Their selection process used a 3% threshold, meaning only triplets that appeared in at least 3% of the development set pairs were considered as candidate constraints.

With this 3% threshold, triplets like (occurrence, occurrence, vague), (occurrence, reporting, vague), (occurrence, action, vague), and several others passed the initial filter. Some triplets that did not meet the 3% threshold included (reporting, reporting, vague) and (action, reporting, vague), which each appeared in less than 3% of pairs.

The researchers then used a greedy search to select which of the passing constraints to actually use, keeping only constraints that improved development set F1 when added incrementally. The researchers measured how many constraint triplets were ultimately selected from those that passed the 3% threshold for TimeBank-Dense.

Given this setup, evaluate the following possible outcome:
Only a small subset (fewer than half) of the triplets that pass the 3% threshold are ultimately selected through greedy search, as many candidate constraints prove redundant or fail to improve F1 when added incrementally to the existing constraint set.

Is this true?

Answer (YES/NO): NO